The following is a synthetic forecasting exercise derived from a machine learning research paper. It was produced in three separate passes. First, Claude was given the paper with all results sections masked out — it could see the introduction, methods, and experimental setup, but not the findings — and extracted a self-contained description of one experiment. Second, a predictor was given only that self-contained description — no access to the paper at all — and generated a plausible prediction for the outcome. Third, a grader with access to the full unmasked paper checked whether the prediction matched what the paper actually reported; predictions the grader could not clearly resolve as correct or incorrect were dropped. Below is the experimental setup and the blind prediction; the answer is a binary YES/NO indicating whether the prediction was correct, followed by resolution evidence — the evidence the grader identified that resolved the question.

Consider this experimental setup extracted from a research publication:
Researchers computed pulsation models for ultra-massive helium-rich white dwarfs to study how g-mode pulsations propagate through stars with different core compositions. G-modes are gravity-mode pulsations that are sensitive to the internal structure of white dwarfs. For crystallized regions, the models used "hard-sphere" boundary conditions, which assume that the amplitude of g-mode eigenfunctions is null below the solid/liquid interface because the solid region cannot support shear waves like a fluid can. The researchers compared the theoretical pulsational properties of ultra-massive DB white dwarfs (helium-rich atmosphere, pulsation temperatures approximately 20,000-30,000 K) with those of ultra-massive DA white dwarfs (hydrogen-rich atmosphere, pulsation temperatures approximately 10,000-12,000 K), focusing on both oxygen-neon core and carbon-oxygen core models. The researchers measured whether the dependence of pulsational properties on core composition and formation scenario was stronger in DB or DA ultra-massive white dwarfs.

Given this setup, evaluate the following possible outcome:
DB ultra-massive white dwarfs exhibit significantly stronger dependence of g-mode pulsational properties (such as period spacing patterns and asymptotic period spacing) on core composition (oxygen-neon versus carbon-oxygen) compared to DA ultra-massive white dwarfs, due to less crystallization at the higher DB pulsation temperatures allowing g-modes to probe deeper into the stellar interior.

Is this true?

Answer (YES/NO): YES